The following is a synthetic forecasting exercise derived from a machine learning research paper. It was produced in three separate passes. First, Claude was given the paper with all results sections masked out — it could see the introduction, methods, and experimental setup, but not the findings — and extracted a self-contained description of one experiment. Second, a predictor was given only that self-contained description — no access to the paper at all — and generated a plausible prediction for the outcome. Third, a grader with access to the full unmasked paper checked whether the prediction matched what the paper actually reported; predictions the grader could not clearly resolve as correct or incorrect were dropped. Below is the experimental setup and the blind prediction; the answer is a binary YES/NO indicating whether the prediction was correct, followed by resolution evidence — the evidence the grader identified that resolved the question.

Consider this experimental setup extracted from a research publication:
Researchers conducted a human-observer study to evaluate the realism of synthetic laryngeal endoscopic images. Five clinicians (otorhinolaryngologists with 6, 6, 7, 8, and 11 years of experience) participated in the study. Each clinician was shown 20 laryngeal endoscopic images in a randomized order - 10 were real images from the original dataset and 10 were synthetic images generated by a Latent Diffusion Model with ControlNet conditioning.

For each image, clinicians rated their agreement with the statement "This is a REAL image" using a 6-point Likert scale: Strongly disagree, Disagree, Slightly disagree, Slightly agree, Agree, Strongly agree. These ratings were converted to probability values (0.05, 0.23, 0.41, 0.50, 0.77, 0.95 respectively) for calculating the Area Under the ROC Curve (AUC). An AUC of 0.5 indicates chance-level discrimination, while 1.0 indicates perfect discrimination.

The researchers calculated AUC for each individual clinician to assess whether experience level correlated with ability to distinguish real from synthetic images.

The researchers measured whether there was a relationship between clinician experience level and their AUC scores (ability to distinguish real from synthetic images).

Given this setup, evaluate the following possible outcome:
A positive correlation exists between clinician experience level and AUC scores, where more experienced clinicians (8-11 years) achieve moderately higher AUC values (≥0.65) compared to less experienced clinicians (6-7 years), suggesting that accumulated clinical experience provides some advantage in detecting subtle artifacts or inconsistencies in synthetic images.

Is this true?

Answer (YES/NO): NO